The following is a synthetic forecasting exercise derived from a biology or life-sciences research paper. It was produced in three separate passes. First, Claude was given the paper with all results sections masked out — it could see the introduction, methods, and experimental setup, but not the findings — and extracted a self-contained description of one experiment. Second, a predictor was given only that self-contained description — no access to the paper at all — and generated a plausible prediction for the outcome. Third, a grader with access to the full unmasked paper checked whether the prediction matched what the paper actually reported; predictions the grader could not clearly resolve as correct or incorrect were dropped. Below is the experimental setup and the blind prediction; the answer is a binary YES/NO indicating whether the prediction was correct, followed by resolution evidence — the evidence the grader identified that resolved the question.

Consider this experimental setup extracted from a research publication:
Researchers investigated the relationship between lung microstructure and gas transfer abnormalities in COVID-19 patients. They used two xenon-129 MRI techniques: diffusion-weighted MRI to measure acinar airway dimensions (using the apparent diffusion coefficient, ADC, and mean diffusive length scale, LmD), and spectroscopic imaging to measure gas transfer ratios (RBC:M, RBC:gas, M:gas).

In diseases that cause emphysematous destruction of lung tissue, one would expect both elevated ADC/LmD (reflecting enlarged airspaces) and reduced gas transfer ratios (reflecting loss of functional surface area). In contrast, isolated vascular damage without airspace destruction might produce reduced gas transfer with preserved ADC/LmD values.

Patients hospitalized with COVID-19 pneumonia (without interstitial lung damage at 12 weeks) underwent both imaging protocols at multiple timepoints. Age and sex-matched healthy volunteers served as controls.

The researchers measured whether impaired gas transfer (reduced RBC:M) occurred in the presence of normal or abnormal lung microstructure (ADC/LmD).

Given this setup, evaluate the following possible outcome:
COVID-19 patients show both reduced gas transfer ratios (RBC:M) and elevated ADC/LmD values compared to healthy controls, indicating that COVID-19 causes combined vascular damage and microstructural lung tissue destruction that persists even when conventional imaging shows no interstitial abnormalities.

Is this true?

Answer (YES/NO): NO